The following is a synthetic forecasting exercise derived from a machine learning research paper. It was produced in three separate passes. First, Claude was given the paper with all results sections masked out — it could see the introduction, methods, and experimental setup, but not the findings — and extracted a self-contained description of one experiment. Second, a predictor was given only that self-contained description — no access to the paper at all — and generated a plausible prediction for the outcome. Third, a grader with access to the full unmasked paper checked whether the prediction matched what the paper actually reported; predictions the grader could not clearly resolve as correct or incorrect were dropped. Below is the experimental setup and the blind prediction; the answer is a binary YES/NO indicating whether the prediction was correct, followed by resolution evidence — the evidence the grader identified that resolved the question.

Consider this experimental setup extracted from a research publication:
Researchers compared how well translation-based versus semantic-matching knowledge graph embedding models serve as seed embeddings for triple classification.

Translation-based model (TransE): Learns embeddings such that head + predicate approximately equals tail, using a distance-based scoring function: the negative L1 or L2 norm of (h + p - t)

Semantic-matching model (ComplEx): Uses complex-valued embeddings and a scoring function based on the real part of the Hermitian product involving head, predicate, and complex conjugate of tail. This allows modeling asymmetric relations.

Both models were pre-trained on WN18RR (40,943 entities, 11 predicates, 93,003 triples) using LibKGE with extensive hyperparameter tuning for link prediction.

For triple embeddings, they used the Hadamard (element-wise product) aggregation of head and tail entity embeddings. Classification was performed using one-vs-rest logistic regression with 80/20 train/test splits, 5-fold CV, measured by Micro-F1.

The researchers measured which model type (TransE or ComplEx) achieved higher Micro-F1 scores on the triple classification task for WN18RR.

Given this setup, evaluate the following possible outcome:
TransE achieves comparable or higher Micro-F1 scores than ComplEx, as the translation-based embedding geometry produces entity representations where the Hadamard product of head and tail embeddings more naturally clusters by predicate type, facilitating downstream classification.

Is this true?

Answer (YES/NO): YES